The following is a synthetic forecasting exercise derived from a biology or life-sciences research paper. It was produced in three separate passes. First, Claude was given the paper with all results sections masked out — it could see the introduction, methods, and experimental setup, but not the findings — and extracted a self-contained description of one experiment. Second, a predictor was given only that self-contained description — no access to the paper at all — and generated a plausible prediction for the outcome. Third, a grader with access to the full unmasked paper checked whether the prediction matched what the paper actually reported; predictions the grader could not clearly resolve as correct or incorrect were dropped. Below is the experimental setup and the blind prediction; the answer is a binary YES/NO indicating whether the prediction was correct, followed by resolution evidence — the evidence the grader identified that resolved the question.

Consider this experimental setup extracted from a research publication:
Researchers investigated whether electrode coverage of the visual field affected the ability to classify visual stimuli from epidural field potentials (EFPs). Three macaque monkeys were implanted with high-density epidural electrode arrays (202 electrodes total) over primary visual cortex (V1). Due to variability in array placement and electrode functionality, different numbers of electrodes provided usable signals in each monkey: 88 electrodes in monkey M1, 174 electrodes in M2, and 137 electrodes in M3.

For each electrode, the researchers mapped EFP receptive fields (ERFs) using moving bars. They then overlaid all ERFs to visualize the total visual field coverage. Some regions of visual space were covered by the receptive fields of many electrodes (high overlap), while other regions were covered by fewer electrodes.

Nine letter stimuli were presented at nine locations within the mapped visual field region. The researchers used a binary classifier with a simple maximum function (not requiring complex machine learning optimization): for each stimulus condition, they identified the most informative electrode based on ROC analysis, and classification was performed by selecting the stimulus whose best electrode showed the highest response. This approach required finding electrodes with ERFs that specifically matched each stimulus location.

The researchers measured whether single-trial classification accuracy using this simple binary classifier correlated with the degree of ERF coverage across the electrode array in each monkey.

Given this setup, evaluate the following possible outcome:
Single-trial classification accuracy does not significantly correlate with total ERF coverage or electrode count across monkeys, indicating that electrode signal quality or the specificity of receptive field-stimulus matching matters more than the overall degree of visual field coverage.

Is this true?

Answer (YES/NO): NO